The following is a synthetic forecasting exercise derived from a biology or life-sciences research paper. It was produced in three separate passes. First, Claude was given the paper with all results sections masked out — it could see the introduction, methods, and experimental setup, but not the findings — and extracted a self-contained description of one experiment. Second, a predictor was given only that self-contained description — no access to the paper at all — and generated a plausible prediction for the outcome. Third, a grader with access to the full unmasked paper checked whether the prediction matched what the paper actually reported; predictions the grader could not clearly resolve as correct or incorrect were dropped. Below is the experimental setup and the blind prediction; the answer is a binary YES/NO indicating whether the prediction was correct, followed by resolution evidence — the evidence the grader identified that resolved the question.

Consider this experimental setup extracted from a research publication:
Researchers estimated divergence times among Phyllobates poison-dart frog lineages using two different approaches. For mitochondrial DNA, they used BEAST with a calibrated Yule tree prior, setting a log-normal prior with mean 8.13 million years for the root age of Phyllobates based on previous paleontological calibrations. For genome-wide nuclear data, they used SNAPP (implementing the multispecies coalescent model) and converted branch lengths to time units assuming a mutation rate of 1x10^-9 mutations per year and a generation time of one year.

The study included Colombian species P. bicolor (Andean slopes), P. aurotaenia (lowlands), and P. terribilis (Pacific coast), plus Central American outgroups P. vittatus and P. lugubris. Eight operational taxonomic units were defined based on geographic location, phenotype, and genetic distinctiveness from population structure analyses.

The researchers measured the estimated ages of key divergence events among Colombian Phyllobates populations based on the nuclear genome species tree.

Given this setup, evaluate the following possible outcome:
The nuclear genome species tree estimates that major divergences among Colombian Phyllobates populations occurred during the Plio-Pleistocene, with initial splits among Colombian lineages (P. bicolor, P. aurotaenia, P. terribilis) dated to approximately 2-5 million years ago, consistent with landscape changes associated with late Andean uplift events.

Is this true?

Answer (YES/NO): NO